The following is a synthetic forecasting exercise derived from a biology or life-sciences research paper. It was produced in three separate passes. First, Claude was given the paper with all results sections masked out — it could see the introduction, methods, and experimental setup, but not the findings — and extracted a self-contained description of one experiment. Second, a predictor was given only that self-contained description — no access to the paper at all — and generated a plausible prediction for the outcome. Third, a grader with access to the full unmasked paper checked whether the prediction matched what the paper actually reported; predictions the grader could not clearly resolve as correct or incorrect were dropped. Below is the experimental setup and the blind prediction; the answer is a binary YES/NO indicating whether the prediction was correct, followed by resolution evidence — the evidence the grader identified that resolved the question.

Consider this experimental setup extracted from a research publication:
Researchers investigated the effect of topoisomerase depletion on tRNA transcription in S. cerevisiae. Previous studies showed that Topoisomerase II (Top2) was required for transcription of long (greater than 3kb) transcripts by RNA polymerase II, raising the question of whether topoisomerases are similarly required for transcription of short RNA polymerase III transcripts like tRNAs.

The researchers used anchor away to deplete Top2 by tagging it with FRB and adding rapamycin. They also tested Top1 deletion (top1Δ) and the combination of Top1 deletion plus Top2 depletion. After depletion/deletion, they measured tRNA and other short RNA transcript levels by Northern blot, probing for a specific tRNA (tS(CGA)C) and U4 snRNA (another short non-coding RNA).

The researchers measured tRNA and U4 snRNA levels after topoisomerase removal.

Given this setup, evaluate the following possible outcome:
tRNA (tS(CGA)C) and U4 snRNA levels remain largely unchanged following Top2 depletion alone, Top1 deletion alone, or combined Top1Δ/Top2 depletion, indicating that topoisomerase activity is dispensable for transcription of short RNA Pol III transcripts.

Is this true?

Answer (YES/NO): YES